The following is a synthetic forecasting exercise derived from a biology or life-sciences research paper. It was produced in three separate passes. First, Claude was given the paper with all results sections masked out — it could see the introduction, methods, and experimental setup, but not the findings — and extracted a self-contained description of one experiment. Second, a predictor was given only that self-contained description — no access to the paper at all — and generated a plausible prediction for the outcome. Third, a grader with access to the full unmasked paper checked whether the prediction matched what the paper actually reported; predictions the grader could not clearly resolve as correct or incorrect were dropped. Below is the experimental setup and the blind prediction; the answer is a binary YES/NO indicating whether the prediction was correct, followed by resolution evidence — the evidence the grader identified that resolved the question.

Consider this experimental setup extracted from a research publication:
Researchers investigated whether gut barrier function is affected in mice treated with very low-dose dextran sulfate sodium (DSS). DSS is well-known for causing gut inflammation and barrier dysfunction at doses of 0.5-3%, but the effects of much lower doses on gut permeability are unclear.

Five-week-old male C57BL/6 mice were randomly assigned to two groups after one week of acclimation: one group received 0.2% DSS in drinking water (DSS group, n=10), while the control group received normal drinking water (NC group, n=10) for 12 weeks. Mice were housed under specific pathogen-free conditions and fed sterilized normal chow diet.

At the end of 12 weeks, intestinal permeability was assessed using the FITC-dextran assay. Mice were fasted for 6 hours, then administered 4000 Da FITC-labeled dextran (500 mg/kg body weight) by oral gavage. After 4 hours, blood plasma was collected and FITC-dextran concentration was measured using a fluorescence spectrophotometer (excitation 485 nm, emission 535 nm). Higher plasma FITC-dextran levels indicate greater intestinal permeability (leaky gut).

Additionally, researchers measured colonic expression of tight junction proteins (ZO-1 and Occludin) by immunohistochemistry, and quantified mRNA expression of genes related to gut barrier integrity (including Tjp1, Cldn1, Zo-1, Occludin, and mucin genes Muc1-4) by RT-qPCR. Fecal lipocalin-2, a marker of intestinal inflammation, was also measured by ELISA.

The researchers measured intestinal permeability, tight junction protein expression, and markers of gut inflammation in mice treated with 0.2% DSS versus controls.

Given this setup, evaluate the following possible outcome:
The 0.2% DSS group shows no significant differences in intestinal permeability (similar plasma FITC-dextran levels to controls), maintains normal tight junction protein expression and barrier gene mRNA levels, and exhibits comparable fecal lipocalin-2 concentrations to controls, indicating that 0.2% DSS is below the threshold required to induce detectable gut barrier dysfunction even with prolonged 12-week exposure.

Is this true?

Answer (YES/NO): YES